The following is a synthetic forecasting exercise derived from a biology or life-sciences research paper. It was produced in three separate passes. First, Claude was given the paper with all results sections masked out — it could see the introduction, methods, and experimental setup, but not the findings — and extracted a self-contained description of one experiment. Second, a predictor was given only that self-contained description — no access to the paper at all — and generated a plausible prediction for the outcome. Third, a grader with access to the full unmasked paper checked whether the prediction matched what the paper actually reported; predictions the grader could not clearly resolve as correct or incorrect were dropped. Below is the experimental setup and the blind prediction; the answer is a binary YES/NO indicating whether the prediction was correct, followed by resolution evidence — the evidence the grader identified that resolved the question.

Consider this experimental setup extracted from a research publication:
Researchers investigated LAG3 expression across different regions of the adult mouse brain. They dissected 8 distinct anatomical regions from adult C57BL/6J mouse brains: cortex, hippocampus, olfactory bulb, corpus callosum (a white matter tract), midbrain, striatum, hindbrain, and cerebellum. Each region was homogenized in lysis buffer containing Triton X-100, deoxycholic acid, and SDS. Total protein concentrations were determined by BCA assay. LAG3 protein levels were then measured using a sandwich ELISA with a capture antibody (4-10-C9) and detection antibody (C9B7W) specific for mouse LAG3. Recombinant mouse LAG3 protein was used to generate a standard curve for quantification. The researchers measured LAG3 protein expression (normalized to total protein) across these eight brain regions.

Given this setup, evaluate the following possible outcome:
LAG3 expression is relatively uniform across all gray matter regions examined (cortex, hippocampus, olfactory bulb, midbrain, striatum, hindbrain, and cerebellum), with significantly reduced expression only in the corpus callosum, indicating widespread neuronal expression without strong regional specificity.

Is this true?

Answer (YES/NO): NO